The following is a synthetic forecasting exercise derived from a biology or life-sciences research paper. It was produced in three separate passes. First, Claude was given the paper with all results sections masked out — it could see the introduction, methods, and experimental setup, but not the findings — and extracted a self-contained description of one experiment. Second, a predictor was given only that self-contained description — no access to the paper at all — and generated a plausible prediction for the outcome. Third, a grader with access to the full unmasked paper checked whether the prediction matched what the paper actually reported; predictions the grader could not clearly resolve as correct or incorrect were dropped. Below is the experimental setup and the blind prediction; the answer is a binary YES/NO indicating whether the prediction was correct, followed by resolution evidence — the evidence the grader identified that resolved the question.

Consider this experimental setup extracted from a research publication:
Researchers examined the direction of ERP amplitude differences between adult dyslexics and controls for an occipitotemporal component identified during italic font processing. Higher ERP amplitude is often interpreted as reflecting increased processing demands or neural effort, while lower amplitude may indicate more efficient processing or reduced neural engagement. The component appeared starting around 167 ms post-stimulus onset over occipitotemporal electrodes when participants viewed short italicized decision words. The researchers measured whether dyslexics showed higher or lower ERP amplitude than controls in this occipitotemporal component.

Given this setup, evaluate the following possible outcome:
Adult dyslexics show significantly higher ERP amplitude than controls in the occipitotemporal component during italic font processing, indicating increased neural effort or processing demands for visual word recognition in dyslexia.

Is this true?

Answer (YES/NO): YES